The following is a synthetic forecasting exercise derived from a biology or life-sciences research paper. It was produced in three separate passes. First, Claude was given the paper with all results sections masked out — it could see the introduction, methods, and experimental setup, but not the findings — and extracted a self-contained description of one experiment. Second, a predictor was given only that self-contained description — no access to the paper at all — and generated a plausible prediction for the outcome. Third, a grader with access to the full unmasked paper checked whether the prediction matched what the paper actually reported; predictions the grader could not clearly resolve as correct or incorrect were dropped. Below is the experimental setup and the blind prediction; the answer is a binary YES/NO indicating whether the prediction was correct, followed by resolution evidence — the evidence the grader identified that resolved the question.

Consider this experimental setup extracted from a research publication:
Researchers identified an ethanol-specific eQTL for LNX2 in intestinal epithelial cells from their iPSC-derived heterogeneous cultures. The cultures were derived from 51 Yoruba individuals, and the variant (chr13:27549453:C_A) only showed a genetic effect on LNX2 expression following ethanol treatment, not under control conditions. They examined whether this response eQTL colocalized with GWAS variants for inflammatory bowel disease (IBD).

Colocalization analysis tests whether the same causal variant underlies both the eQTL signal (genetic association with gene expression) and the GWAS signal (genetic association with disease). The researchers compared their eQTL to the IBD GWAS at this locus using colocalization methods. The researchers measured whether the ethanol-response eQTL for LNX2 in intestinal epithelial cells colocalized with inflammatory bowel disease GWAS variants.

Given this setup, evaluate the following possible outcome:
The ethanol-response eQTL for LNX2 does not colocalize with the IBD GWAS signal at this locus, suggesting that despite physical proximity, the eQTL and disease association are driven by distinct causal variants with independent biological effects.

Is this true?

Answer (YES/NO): NO